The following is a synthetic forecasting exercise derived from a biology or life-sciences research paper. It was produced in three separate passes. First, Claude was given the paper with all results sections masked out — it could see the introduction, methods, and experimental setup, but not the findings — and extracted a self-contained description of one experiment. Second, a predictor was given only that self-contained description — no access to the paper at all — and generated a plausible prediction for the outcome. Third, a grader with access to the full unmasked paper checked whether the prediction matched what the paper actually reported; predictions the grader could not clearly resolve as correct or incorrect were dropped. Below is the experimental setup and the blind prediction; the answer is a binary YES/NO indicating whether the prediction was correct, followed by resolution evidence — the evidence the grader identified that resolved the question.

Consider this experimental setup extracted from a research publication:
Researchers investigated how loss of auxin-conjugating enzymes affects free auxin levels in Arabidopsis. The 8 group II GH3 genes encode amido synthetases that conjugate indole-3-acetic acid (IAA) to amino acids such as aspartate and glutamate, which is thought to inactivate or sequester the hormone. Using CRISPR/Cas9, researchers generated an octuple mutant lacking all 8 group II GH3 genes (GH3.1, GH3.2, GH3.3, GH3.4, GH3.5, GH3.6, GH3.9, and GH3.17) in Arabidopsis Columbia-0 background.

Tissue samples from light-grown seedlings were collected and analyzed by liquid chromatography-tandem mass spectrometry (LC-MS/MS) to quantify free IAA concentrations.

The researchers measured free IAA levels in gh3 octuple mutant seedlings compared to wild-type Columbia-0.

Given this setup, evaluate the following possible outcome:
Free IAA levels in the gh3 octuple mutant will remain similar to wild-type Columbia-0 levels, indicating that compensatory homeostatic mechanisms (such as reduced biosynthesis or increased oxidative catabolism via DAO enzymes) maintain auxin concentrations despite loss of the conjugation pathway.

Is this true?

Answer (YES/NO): NO